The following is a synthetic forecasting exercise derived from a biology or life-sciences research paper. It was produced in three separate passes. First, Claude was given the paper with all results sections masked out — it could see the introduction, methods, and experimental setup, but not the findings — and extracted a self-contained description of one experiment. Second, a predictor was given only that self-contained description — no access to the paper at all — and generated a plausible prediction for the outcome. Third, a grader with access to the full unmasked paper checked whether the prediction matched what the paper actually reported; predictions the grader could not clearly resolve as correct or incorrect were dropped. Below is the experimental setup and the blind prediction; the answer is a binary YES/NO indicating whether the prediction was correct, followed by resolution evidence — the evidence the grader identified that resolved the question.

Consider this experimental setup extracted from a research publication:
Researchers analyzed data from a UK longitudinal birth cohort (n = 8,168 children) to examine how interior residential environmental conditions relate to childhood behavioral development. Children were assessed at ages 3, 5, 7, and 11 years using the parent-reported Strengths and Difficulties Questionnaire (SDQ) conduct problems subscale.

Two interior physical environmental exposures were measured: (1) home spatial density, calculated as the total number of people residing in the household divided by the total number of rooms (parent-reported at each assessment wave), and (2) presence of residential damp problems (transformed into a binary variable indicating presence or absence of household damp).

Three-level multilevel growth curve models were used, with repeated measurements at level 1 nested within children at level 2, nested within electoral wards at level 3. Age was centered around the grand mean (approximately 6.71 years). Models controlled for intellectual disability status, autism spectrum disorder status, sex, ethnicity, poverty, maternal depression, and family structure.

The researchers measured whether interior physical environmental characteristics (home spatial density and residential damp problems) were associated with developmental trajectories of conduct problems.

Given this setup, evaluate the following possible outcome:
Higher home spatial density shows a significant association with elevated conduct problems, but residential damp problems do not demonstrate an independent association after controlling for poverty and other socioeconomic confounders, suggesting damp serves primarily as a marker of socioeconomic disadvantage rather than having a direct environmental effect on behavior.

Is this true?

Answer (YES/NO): NO